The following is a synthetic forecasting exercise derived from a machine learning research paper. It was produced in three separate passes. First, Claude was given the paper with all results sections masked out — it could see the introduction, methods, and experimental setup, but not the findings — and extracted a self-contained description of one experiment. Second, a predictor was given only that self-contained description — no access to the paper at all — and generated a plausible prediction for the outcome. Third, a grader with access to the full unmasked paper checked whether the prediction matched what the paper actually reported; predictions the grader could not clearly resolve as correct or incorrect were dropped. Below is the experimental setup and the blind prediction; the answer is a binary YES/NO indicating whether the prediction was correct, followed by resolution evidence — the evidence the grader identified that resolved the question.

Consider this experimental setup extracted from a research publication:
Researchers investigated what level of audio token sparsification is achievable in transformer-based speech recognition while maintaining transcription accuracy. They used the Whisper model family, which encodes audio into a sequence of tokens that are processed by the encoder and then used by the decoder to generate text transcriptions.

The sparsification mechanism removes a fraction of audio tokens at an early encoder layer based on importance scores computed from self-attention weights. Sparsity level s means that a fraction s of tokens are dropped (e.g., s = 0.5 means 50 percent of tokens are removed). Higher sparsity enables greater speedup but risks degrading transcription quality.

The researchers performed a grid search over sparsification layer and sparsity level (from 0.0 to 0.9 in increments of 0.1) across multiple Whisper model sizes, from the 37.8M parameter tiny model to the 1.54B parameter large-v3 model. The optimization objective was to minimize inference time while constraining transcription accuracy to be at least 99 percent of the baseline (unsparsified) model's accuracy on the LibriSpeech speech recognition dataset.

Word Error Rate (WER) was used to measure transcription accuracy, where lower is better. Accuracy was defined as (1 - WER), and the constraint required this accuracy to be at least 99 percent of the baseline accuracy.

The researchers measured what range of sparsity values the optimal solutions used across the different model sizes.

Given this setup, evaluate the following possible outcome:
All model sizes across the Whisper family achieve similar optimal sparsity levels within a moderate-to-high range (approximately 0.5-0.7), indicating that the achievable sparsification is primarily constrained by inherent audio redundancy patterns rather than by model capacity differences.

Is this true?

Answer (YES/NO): NO